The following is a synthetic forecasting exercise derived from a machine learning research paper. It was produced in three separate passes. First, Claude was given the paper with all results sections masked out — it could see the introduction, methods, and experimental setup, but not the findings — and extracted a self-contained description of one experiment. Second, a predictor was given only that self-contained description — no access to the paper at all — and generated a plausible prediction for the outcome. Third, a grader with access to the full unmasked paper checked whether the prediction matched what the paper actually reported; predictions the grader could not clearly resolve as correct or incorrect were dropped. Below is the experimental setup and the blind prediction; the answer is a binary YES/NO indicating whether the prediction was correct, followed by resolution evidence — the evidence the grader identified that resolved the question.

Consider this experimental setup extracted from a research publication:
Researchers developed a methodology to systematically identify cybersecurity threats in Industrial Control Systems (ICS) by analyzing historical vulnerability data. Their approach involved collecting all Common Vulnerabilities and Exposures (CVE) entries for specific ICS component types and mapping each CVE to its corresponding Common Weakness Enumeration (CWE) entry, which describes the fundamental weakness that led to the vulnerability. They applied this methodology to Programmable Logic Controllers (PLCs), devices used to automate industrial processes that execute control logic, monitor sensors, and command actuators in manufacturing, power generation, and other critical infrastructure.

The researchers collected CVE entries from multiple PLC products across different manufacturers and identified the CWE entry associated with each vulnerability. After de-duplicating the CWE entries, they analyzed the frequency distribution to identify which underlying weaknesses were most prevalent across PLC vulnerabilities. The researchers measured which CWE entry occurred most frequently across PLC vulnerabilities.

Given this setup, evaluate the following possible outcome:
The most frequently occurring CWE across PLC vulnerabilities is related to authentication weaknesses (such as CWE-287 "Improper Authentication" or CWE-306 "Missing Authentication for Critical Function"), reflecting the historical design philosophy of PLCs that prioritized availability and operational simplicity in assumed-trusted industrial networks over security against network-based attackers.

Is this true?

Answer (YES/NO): NO